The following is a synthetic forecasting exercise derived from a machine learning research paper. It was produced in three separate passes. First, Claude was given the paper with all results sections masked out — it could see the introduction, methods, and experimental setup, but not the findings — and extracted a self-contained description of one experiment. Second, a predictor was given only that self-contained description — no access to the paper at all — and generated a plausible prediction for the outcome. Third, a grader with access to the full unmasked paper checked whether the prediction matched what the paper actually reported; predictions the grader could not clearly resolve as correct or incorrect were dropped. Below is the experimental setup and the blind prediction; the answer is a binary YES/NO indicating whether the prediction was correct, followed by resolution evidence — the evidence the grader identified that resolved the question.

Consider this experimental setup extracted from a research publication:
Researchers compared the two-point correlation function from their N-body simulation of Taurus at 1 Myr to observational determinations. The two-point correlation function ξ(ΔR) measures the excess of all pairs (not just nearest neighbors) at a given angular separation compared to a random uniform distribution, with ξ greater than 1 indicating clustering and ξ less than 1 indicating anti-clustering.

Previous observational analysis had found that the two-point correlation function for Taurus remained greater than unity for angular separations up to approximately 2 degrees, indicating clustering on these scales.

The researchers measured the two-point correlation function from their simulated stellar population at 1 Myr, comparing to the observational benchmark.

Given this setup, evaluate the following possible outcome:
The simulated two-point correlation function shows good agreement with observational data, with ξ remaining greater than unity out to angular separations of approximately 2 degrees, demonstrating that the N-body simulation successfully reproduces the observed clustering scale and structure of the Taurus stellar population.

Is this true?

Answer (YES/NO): NO